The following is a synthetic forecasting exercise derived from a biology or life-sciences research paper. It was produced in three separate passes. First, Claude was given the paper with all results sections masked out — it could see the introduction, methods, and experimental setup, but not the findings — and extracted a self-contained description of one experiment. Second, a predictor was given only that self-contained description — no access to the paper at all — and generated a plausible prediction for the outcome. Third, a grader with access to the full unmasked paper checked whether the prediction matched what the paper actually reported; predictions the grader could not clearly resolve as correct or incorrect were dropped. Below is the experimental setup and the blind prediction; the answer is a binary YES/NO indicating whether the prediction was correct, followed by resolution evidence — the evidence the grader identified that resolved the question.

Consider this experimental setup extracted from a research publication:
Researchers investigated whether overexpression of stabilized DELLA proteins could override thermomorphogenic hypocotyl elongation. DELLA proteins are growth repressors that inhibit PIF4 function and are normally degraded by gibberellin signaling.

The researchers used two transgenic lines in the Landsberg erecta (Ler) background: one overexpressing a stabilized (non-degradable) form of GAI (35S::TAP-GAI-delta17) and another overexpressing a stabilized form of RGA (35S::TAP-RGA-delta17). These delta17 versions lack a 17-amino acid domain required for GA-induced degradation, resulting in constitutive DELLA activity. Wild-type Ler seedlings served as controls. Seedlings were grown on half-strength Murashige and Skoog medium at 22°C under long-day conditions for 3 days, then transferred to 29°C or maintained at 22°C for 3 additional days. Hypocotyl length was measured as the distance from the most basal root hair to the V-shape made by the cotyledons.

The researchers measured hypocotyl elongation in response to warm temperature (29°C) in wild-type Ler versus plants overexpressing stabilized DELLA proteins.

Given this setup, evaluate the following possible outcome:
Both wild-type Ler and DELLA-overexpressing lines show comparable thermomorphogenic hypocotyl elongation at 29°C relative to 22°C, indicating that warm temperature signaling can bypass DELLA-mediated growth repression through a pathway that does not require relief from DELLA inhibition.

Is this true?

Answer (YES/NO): NO